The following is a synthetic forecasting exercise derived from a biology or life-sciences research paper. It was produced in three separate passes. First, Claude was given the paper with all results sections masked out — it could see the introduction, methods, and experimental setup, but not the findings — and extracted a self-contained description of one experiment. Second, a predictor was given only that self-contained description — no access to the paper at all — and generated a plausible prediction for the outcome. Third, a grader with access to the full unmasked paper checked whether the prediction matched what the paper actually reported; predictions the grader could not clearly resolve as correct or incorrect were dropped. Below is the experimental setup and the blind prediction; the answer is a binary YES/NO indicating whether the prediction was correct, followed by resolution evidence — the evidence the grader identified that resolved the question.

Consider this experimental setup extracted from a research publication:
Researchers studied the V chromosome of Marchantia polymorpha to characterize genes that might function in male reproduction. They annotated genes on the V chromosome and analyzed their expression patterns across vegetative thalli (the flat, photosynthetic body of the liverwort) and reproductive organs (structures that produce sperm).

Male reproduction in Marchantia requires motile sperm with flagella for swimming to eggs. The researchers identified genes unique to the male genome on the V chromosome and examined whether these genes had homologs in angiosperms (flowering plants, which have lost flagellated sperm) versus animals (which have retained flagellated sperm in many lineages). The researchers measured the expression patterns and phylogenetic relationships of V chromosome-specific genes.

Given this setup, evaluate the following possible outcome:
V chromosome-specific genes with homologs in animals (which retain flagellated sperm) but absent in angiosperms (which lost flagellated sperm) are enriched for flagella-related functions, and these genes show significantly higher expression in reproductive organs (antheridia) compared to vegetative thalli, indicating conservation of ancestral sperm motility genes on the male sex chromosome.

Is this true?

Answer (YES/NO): YES